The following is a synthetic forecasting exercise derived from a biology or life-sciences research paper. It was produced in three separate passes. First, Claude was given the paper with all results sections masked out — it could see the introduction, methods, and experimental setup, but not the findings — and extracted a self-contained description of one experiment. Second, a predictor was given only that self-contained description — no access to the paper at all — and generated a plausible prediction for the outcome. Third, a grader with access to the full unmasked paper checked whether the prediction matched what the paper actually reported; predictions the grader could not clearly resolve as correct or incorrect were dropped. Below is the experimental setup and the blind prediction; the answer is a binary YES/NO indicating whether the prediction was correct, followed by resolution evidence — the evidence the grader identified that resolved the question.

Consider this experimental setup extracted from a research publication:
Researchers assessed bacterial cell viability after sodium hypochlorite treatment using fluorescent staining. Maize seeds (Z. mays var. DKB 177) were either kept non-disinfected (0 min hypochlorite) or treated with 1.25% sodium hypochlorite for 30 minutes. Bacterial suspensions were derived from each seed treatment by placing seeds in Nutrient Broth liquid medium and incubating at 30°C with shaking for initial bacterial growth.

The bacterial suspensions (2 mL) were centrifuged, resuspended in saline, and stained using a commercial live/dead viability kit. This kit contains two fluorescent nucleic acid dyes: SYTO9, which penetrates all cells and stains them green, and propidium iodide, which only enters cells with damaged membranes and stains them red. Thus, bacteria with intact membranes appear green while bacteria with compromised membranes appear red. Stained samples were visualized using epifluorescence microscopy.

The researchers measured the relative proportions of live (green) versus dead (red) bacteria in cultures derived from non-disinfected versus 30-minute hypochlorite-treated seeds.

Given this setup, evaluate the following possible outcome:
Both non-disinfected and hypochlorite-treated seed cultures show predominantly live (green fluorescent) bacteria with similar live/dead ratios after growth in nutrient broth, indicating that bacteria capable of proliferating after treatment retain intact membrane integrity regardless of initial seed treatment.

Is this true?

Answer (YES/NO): YES